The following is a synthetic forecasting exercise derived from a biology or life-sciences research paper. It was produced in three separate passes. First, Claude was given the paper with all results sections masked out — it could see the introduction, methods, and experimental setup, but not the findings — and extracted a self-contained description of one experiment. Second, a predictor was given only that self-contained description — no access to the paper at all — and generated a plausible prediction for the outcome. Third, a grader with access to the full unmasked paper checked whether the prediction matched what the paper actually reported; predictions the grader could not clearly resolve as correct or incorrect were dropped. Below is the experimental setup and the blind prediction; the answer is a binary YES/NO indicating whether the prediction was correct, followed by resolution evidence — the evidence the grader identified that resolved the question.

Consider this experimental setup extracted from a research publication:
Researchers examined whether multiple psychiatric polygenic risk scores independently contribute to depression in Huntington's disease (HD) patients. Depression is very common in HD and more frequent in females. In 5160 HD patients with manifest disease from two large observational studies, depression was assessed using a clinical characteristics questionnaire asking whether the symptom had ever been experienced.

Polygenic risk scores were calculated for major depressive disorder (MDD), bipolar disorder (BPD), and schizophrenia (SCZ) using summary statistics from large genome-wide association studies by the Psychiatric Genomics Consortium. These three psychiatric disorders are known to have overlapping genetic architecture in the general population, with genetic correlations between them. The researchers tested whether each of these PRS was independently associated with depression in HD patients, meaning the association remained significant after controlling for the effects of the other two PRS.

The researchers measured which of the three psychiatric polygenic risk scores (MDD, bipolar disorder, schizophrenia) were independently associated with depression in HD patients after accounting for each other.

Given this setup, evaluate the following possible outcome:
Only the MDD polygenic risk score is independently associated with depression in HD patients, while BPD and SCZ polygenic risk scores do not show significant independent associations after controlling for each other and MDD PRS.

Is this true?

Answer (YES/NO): NO